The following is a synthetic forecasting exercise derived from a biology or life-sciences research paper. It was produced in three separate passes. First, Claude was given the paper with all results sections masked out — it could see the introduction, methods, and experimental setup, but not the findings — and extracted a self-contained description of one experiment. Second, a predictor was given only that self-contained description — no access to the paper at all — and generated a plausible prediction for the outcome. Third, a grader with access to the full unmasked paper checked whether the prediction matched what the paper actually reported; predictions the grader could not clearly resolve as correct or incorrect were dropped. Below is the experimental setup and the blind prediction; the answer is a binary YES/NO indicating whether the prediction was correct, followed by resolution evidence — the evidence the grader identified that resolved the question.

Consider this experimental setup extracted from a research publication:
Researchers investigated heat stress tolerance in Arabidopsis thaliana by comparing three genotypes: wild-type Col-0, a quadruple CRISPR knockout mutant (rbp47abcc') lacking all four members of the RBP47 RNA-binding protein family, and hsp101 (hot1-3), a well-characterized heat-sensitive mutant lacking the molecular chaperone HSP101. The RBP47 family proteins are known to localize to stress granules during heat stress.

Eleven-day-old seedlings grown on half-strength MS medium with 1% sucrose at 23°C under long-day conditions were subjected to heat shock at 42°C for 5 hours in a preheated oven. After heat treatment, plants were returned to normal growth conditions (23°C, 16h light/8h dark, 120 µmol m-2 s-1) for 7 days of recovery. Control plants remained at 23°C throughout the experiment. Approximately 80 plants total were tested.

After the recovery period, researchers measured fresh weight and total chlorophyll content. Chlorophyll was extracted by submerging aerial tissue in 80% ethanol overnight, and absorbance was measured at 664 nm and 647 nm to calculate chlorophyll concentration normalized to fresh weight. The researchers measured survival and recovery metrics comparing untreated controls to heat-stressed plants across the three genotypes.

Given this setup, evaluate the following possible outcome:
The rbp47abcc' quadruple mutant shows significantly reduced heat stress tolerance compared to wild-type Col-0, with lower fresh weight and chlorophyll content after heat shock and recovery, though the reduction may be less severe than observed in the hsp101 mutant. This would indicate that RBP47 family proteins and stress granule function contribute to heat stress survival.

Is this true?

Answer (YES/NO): NO